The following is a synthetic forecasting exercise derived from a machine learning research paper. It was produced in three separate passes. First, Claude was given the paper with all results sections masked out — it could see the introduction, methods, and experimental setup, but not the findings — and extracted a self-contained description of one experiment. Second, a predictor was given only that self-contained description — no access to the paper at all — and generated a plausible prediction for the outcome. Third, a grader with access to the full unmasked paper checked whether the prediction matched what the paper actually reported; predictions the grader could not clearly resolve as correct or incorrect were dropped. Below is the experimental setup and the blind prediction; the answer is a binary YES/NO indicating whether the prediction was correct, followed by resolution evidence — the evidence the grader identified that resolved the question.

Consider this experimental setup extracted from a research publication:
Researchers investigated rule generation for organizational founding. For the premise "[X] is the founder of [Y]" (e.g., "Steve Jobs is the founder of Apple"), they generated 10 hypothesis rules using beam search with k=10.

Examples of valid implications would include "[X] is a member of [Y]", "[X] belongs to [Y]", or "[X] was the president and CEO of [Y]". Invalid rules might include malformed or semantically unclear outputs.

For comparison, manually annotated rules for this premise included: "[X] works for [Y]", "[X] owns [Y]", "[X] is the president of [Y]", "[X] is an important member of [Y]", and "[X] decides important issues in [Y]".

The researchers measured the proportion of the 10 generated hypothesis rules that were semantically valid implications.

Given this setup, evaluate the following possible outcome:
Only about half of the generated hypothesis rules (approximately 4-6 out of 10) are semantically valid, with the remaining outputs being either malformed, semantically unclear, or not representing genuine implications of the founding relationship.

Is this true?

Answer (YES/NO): NO